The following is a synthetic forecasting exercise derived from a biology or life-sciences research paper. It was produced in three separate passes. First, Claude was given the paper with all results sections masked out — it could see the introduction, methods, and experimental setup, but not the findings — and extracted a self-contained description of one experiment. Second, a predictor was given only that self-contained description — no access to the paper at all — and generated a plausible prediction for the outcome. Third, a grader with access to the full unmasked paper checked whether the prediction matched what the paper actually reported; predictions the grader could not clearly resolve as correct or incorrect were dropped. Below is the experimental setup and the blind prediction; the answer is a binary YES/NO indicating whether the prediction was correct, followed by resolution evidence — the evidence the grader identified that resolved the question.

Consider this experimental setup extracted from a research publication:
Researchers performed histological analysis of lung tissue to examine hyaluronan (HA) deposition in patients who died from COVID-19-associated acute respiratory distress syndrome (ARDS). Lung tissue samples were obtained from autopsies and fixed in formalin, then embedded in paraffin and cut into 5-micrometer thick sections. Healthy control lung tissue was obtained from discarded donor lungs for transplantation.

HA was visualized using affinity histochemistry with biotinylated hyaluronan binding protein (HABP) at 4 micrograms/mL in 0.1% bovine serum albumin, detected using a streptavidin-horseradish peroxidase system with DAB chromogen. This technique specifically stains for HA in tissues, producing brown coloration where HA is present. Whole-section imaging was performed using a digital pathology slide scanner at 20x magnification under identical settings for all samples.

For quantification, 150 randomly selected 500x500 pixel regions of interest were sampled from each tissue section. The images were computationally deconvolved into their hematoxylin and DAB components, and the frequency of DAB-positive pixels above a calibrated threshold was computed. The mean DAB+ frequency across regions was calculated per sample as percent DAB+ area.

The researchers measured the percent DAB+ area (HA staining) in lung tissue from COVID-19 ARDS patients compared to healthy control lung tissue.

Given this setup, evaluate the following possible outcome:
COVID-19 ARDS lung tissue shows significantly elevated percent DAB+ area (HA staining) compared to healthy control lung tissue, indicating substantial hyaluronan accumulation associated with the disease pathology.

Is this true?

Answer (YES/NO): YES